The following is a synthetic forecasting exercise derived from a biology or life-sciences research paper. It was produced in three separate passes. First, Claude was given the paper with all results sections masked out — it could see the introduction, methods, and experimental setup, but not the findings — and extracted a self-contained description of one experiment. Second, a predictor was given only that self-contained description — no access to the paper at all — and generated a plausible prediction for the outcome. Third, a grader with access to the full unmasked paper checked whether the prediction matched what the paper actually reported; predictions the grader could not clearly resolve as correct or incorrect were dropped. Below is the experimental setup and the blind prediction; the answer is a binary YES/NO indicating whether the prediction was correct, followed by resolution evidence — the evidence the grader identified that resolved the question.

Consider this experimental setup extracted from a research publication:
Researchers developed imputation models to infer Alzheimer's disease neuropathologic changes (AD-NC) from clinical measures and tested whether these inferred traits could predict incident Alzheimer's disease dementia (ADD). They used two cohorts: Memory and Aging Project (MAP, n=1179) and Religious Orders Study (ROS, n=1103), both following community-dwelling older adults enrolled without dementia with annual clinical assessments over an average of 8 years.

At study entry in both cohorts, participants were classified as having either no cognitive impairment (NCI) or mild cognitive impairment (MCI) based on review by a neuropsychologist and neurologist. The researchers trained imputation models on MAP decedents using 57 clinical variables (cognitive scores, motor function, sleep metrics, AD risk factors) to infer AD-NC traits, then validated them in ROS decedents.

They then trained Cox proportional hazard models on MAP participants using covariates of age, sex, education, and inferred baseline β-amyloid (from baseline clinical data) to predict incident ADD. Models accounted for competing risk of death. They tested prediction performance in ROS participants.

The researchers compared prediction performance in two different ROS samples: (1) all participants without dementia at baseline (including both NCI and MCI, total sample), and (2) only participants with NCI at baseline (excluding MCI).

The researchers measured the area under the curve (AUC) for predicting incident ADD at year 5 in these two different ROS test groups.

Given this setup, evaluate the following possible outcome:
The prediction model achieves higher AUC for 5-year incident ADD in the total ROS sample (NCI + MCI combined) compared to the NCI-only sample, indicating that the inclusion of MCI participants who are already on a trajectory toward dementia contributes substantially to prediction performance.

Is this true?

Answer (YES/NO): NO